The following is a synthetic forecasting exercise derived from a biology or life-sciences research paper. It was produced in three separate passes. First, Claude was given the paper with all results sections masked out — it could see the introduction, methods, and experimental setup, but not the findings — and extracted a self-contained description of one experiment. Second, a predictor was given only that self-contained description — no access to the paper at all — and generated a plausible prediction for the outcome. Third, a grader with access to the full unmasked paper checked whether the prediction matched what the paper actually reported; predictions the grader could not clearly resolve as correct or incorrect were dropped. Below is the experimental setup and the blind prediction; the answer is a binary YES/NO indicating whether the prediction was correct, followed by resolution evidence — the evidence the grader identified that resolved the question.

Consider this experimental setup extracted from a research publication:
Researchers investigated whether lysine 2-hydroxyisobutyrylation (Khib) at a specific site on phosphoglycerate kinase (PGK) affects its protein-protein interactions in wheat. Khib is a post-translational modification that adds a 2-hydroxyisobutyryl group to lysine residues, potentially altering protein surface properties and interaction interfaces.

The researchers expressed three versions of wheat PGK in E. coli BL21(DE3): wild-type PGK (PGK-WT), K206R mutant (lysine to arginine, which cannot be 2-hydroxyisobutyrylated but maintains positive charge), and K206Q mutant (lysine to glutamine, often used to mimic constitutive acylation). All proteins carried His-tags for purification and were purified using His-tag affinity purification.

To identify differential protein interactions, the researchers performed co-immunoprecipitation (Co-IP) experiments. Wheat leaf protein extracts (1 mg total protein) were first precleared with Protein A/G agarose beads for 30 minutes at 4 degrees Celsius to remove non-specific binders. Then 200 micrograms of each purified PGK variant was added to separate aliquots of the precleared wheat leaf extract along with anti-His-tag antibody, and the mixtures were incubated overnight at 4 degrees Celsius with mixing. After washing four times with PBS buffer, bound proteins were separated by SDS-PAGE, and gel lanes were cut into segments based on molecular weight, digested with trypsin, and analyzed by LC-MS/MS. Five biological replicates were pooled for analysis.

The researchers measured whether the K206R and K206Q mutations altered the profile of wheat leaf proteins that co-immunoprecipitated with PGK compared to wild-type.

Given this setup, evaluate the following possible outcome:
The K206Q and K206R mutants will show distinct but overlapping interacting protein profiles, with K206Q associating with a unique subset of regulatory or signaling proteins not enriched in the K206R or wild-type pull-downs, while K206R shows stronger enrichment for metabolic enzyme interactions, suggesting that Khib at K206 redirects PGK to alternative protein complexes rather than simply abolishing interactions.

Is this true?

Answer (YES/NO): NO